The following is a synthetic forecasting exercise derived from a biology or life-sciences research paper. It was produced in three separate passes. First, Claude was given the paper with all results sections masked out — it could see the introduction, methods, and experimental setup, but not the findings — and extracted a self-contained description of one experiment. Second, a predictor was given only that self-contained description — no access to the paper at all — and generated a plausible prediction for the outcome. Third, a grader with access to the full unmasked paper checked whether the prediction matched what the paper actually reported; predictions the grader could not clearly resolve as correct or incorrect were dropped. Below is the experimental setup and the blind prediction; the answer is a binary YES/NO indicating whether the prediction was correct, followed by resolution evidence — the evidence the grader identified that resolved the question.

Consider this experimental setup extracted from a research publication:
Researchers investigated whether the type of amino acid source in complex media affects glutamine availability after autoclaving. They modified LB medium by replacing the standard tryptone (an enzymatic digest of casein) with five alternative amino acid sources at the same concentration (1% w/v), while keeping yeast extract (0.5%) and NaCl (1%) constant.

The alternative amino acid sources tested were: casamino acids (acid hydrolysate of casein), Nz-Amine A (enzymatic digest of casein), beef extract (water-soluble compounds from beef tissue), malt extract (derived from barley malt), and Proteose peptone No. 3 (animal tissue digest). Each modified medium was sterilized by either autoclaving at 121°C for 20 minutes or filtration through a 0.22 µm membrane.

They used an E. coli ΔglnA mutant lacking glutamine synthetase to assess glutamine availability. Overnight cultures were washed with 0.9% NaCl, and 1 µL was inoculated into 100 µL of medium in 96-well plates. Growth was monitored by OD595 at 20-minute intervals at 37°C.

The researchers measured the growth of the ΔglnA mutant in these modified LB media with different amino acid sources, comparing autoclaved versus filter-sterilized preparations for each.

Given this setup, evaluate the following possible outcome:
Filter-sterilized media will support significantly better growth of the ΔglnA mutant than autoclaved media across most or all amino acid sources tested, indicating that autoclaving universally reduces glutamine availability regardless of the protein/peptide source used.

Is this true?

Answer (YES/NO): NO